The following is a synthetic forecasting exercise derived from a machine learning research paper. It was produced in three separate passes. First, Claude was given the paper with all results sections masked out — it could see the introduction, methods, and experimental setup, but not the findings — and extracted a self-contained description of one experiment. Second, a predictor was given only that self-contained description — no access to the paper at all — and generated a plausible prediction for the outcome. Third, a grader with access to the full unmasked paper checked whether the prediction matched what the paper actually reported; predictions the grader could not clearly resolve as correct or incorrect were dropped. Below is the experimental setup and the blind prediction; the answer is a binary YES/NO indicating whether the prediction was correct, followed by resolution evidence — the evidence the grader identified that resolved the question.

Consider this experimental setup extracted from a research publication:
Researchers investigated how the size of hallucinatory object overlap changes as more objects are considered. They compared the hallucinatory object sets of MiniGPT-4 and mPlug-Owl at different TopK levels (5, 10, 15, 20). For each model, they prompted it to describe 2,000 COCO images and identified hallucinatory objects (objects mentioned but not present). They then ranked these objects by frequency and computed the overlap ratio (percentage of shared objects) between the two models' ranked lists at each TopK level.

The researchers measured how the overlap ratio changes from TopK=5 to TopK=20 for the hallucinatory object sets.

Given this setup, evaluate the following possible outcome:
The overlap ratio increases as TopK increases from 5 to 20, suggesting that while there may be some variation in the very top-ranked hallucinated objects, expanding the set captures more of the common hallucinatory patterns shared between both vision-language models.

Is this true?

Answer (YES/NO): YES